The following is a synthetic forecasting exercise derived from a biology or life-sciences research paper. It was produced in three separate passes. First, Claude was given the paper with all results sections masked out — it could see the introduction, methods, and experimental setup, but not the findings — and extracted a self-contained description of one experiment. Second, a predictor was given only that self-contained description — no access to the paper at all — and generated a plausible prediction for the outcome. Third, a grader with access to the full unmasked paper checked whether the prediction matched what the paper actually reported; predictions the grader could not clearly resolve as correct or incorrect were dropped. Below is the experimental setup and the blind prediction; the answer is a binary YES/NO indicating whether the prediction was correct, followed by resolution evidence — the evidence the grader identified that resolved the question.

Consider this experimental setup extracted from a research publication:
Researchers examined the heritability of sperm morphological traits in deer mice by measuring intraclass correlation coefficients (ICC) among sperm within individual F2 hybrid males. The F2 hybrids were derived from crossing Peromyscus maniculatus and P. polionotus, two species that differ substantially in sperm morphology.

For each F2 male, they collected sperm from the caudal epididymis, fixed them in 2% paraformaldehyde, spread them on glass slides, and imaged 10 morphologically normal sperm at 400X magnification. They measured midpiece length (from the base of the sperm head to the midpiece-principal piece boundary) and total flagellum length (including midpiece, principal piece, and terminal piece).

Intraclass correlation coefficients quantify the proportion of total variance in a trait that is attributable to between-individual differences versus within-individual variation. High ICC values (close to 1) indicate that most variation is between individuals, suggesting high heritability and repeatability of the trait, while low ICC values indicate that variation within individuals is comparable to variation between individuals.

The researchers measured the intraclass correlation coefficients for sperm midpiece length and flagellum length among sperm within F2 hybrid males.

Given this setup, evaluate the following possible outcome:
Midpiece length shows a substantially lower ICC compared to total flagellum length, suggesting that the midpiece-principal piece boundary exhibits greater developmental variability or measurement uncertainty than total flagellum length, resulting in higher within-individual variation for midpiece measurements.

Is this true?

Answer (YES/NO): NO